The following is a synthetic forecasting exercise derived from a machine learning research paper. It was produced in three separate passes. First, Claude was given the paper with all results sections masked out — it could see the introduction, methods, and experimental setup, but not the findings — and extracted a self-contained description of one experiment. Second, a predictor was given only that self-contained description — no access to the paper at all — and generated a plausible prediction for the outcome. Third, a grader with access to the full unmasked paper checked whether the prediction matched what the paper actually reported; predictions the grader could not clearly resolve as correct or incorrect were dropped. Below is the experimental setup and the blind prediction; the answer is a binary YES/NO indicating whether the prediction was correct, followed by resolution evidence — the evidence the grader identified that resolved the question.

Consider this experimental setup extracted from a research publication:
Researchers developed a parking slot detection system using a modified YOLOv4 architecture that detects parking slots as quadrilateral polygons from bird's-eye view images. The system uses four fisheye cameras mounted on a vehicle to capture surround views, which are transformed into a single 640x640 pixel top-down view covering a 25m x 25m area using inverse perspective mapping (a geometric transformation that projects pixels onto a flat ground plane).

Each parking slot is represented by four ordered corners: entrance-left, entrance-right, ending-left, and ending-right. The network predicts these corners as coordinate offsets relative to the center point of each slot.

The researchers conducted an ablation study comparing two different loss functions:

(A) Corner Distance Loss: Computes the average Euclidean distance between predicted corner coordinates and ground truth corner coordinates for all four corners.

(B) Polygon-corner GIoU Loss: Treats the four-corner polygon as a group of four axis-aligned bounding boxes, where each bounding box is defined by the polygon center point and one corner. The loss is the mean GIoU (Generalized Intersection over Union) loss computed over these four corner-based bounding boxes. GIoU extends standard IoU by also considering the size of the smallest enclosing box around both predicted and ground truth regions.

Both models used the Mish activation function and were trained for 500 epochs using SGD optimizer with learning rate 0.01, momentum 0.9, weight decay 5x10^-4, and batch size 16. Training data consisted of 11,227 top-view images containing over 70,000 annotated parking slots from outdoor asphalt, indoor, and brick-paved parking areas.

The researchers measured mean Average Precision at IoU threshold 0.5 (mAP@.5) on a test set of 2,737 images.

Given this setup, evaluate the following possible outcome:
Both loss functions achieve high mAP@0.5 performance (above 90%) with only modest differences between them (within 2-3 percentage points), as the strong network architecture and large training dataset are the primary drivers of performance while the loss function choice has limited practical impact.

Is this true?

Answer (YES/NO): NO